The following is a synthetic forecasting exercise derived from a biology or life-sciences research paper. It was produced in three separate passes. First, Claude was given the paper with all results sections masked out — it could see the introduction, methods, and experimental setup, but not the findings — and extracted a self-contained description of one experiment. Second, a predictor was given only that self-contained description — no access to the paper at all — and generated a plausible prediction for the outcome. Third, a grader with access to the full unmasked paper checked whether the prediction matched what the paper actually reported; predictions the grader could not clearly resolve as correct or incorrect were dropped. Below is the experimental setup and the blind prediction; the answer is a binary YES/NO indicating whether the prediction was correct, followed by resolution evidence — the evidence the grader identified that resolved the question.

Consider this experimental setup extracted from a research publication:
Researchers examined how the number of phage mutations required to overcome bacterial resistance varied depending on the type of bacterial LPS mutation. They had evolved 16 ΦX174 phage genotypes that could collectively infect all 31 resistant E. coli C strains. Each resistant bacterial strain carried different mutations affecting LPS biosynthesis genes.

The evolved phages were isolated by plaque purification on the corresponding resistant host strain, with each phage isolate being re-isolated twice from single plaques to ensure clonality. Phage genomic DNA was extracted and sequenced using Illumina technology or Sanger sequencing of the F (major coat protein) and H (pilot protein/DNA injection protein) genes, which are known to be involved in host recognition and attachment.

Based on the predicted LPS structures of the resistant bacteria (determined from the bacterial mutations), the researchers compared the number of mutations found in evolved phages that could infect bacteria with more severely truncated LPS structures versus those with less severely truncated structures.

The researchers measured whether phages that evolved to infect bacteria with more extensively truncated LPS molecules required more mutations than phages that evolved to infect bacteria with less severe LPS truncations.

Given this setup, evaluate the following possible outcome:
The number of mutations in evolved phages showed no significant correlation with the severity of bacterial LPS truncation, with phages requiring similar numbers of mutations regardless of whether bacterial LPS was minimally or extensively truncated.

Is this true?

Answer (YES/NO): NO